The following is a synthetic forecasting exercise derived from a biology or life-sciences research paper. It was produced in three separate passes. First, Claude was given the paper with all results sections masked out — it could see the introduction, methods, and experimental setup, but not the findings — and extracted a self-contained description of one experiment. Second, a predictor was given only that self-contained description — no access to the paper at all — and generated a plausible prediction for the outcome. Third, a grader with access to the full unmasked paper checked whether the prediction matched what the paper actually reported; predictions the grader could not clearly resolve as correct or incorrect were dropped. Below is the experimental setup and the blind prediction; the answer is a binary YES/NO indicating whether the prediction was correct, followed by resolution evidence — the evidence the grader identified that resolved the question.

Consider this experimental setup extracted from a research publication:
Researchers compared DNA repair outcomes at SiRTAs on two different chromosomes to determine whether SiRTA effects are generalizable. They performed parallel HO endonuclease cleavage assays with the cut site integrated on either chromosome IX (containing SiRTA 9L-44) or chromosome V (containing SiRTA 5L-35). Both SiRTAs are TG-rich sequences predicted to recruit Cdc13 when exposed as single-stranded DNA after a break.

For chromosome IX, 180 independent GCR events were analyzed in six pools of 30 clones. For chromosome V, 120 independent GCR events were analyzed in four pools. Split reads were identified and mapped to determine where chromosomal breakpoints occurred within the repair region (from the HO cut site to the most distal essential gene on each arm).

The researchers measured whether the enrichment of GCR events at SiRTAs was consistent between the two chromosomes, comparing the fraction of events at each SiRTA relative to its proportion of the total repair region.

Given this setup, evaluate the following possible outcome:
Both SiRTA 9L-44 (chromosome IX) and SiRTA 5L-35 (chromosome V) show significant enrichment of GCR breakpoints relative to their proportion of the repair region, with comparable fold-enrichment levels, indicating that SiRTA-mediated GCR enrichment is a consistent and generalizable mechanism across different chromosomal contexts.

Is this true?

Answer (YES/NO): YES